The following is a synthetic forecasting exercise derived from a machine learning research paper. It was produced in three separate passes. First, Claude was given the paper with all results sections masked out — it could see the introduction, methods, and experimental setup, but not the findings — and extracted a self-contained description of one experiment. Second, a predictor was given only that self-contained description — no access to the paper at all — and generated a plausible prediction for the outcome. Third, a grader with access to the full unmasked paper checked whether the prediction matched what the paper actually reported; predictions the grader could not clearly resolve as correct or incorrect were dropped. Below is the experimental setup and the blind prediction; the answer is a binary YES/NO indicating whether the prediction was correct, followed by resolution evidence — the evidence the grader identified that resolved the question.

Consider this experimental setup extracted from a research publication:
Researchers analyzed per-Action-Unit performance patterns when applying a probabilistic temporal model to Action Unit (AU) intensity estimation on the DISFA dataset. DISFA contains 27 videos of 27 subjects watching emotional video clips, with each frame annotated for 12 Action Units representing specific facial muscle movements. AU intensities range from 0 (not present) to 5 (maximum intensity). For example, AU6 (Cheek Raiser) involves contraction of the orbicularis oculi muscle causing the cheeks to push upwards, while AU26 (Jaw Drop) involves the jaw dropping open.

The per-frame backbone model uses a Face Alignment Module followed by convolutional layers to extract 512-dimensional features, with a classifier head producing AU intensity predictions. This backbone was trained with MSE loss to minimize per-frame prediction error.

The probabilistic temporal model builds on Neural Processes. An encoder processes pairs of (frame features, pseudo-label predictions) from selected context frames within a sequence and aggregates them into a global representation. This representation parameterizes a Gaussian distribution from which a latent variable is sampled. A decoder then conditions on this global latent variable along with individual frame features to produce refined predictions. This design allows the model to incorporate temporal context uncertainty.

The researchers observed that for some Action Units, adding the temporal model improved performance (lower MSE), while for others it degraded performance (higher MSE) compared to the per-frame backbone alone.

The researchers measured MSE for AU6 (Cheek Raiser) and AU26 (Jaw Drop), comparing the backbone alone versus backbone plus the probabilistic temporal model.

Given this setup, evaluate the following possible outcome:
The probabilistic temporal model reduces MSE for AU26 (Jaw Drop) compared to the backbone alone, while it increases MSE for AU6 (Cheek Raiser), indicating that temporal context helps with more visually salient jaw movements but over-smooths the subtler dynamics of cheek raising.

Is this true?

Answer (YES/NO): YES